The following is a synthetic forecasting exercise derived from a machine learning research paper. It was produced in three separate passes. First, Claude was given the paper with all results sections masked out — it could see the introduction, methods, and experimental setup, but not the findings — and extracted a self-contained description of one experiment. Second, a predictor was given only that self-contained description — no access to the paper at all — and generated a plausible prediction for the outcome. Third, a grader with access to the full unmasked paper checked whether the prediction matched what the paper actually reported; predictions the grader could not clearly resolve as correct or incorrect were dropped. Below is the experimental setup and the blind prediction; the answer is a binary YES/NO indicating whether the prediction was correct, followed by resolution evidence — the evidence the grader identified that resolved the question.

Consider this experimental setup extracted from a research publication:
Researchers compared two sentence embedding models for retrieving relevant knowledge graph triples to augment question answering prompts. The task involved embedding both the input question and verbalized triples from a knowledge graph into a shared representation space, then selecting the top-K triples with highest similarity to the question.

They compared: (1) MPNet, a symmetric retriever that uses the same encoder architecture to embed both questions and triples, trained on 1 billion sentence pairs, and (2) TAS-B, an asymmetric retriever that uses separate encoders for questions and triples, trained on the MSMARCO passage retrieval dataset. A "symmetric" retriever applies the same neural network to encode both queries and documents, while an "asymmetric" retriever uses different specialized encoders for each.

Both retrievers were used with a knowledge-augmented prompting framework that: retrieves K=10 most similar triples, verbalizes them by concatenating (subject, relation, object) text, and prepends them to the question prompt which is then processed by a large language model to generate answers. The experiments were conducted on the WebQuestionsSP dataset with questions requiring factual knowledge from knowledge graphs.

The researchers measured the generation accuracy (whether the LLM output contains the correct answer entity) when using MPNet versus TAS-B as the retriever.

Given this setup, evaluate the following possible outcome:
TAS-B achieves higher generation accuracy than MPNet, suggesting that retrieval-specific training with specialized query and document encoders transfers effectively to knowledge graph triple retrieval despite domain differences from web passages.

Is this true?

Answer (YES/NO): NO